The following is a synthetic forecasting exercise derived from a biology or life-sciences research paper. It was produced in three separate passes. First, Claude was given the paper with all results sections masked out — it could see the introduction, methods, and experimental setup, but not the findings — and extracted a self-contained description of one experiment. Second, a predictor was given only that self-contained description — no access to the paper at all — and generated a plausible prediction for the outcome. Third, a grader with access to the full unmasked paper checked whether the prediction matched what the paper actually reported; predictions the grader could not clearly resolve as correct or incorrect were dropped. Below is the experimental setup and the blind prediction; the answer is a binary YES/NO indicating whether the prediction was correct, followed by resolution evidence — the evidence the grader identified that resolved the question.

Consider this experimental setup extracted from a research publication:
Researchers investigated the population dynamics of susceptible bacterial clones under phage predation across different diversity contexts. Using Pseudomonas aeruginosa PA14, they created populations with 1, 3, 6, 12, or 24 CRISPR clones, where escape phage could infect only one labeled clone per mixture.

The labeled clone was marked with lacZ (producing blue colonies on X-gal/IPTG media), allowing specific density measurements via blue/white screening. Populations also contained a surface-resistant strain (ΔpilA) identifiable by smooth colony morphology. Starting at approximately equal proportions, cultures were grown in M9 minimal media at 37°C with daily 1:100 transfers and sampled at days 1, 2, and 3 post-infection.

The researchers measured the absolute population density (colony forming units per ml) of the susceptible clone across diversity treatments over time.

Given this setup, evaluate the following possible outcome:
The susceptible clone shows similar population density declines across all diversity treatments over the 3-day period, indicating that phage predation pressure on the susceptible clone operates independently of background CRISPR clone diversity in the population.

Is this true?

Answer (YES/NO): NO